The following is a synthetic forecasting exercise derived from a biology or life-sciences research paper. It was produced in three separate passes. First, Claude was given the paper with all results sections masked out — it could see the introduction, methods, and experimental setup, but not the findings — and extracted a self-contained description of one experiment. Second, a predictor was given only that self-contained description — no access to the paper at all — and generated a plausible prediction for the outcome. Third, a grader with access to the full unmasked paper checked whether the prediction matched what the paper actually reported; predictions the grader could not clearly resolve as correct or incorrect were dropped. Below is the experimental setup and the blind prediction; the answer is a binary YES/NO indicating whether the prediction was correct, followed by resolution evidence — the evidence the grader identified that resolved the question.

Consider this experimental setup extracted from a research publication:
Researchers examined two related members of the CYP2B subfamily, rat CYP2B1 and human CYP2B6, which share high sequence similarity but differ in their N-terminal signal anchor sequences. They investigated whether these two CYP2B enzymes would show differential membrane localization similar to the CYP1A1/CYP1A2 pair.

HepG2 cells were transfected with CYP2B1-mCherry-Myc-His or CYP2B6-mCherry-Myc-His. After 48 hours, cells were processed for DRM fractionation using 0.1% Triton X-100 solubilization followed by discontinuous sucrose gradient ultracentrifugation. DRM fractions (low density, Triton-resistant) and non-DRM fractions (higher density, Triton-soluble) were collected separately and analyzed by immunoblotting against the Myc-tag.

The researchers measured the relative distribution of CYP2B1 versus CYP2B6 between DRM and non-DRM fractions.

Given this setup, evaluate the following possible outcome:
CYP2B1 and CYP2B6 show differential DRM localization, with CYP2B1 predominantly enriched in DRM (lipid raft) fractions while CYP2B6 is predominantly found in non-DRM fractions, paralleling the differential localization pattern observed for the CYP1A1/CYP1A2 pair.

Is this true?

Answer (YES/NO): YES